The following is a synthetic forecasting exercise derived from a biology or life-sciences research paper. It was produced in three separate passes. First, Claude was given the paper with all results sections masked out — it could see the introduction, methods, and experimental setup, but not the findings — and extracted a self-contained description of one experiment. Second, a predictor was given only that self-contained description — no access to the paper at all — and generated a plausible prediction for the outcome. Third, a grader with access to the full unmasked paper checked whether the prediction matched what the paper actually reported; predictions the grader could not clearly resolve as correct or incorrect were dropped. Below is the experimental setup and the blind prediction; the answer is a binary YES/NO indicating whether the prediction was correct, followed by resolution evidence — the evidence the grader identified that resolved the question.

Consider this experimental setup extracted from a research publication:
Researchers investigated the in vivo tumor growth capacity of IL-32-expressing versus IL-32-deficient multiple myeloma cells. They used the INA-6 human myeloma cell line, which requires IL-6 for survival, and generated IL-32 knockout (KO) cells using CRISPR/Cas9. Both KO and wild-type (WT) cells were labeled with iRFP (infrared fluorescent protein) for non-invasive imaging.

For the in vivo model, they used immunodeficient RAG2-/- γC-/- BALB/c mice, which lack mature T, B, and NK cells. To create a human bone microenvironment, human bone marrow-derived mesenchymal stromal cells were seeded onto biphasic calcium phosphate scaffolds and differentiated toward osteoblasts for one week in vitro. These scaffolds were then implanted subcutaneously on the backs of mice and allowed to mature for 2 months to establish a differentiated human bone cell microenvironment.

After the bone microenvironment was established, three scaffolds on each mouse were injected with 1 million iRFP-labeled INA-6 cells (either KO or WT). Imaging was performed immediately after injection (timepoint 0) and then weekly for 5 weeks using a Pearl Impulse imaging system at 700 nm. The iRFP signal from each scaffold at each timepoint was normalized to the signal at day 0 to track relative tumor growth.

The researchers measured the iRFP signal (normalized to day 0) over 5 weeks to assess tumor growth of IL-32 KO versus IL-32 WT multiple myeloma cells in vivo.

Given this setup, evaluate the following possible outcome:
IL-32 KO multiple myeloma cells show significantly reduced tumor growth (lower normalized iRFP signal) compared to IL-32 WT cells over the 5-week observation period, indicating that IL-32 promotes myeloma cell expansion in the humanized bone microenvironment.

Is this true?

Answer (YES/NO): YES